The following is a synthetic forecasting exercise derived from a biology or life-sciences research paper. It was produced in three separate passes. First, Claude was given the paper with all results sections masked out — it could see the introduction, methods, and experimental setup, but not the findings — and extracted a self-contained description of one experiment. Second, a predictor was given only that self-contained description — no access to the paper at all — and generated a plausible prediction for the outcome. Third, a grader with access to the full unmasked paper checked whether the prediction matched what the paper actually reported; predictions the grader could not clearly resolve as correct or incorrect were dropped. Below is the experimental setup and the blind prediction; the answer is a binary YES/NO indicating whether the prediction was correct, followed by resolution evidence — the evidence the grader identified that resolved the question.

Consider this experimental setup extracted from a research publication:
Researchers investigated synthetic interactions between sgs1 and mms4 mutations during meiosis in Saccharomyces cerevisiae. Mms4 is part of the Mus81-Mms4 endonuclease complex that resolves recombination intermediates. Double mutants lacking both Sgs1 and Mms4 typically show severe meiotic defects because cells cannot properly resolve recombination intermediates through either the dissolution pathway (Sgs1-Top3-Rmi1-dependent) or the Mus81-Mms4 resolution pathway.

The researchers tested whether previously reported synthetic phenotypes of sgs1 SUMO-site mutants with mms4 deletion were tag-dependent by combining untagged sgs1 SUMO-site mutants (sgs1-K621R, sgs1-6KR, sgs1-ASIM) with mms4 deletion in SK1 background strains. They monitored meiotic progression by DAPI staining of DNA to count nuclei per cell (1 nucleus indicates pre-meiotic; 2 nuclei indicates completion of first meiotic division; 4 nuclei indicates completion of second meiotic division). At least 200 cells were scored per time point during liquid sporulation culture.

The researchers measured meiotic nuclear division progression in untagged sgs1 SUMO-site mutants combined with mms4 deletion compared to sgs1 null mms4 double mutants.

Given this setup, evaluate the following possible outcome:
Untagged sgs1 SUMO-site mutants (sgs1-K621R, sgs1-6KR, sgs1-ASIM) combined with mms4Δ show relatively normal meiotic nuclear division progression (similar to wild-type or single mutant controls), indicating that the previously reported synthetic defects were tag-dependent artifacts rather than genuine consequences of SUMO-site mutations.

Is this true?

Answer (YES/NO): NO